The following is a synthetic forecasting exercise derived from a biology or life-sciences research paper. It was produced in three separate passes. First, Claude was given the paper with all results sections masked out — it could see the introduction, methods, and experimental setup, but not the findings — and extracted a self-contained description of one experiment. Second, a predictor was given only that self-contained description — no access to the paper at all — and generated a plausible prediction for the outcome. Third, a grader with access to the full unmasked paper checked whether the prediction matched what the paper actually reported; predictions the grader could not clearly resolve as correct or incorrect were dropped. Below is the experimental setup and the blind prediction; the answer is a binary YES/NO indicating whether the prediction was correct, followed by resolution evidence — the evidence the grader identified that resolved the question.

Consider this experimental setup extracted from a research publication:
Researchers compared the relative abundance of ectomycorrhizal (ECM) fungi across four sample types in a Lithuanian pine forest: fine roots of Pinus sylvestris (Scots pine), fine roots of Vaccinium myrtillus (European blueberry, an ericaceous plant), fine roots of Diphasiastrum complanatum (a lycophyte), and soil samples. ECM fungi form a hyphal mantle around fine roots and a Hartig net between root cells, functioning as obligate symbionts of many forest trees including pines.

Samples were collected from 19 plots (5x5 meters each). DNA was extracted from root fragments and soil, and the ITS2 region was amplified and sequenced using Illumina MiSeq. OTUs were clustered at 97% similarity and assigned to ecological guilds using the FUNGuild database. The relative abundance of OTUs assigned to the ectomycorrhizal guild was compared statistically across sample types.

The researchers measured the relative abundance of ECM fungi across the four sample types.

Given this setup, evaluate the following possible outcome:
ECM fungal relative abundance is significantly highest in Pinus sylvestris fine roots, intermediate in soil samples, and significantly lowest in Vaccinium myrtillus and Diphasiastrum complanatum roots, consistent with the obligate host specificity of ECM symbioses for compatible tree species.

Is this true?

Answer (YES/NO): NO